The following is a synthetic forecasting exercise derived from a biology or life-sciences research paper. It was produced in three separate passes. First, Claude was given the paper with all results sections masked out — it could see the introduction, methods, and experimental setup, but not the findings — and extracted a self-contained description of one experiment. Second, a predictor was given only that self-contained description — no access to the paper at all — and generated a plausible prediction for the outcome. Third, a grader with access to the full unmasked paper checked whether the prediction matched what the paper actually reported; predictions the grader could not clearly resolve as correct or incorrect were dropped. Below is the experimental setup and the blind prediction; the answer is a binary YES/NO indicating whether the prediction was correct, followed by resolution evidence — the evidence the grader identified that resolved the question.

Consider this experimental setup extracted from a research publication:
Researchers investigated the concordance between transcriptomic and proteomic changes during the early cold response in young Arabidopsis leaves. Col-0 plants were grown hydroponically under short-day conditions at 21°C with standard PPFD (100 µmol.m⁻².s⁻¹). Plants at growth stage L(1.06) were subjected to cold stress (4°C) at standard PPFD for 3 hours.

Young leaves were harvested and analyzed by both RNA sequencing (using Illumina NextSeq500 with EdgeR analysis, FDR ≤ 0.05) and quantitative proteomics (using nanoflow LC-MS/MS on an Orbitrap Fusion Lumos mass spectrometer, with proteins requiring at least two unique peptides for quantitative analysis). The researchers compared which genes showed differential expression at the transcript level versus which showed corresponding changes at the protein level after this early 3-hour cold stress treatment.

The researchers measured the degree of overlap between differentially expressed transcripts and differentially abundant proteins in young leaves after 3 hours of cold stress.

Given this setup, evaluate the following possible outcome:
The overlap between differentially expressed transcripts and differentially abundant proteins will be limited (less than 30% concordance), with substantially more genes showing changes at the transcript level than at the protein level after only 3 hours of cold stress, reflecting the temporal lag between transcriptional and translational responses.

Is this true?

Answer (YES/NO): NO